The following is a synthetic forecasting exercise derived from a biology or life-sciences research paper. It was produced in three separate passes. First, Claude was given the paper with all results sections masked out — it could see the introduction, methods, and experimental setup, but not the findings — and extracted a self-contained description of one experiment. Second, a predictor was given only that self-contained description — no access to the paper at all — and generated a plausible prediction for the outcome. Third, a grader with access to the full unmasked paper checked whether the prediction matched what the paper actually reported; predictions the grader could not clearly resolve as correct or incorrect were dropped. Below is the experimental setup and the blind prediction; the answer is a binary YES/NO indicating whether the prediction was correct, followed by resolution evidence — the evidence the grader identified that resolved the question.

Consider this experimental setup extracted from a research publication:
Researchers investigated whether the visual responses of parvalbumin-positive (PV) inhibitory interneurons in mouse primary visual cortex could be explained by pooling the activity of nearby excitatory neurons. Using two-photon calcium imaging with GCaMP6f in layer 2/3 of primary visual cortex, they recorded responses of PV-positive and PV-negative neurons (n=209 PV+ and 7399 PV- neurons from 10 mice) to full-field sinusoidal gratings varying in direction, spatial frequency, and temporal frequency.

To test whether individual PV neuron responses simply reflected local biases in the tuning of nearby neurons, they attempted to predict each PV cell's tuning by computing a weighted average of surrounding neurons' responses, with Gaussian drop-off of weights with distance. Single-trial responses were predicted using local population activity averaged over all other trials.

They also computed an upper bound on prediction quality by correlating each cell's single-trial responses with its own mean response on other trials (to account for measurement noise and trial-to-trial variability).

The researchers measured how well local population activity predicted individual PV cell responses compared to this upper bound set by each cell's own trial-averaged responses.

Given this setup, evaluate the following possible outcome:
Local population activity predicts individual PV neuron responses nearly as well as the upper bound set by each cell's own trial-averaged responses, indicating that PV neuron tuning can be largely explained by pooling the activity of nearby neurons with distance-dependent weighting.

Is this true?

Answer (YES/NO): NO